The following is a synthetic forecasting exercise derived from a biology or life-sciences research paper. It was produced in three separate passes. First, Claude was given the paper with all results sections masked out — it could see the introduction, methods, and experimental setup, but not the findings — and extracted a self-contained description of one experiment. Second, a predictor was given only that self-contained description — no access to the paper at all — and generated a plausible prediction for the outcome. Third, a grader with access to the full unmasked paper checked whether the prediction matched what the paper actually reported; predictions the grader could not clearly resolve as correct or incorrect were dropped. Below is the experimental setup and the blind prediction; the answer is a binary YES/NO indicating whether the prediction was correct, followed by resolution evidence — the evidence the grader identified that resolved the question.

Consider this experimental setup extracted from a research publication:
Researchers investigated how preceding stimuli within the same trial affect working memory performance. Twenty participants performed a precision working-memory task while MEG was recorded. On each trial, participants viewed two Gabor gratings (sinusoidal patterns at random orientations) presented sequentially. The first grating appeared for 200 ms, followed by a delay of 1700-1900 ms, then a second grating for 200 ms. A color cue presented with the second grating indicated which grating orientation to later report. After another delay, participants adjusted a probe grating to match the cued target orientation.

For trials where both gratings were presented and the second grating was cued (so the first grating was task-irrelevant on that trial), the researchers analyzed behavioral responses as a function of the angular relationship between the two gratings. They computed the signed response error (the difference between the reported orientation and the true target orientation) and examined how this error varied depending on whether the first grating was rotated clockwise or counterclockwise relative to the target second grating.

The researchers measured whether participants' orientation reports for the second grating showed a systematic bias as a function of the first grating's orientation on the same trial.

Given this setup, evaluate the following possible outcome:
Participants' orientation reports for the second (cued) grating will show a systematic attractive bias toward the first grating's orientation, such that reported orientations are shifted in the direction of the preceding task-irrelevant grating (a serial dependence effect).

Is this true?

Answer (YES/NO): NO